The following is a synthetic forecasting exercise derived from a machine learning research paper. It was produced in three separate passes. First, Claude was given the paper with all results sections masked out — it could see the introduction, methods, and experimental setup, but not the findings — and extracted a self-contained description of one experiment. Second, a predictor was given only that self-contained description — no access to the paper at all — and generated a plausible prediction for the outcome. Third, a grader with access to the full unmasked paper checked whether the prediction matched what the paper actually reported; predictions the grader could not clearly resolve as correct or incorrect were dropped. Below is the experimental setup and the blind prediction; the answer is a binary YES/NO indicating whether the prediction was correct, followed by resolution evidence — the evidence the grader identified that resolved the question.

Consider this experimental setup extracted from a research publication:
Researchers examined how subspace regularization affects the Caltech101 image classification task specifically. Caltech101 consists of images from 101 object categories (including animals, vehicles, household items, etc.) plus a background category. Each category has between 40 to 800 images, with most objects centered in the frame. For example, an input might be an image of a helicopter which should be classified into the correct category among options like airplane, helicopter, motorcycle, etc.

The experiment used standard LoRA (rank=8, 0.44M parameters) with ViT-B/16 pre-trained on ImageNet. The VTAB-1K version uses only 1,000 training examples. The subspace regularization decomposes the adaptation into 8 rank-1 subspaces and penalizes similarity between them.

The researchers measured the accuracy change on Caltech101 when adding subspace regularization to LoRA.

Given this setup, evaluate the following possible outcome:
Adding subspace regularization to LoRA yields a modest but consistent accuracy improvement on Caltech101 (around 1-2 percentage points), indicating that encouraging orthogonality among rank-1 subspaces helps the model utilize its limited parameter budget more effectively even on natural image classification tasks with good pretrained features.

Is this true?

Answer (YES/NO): NO